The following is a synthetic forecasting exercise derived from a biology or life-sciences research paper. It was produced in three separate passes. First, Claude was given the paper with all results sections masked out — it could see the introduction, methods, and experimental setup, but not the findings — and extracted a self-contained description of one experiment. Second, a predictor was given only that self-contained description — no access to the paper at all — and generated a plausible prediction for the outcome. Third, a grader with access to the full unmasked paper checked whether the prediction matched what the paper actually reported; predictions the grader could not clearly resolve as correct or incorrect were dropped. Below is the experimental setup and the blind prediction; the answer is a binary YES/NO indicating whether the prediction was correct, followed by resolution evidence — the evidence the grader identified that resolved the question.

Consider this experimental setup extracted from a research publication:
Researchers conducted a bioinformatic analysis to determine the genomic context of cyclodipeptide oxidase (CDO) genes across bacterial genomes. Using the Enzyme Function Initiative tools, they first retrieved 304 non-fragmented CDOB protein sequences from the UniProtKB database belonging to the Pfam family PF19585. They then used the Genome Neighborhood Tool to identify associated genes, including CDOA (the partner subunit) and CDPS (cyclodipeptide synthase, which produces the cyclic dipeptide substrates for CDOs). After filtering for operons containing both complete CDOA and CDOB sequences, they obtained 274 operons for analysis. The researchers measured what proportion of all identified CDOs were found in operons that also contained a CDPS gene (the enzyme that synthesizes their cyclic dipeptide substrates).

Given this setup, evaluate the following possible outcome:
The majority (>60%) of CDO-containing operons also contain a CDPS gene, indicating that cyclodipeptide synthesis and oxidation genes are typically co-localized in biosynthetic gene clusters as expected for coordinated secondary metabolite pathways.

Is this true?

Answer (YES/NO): NO